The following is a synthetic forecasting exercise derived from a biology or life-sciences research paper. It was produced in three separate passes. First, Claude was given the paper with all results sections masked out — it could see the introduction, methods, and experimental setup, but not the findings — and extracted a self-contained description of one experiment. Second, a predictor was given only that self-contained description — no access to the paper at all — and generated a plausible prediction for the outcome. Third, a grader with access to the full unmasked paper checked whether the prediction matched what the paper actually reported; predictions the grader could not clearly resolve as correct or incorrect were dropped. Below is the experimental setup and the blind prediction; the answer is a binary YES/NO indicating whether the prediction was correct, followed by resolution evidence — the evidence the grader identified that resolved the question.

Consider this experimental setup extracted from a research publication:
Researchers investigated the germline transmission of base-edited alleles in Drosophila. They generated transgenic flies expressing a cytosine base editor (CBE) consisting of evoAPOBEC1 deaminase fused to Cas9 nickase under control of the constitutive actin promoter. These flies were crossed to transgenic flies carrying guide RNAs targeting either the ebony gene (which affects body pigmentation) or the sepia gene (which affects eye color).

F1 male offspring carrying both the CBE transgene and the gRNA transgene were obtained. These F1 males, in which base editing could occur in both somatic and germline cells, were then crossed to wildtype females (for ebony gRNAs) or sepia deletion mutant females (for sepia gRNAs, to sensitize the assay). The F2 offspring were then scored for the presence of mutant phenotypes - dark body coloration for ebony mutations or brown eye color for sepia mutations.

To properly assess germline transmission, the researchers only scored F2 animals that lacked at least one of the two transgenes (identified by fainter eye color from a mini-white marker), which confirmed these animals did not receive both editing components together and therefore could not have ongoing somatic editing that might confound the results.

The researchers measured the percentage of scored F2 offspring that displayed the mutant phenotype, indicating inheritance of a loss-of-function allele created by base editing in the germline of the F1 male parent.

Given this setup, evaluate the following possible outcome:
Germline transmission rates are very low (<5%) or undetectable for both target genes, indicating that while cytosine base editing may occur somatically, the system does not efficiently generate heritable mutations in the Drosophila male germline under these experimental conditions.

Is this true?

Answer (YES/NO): NO